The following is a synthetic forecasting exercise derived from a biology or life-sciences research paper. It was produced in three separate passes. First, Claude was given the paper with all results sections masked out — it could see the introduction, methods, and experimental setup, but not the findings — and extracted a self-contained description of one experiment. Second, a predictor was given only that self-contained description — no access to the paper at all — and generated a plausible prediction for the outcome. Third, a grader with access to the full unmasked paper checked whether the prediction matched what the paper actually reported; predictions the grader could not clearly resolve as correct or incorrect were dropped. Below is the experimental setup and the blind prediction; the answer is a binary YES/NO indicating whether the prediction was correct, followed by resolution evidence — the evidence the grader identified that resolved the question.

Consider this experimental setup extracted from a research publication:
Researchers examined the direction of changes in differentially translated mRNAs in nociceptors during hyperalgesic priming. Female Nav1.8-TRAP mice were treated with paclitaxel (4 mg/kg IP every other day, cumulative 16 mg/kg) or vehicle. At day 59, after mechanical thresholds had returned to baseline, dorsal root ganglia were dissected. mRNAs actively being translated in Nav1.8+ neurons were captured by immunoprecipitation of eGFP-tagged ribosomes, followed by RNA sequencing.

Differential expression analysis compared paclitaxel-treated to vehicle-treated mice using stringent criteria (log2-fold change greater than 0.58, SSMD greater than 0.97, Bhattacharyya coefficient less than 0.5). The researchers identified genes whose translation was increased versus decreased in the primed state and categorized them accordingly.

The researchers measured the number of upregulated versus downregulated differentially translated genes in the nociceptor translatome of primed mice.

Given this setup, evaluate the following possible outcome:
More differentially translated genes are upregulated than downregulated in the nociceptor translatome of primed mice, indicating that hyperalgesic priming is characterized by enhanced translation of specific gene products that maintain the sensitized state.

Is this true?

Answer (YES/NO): NO